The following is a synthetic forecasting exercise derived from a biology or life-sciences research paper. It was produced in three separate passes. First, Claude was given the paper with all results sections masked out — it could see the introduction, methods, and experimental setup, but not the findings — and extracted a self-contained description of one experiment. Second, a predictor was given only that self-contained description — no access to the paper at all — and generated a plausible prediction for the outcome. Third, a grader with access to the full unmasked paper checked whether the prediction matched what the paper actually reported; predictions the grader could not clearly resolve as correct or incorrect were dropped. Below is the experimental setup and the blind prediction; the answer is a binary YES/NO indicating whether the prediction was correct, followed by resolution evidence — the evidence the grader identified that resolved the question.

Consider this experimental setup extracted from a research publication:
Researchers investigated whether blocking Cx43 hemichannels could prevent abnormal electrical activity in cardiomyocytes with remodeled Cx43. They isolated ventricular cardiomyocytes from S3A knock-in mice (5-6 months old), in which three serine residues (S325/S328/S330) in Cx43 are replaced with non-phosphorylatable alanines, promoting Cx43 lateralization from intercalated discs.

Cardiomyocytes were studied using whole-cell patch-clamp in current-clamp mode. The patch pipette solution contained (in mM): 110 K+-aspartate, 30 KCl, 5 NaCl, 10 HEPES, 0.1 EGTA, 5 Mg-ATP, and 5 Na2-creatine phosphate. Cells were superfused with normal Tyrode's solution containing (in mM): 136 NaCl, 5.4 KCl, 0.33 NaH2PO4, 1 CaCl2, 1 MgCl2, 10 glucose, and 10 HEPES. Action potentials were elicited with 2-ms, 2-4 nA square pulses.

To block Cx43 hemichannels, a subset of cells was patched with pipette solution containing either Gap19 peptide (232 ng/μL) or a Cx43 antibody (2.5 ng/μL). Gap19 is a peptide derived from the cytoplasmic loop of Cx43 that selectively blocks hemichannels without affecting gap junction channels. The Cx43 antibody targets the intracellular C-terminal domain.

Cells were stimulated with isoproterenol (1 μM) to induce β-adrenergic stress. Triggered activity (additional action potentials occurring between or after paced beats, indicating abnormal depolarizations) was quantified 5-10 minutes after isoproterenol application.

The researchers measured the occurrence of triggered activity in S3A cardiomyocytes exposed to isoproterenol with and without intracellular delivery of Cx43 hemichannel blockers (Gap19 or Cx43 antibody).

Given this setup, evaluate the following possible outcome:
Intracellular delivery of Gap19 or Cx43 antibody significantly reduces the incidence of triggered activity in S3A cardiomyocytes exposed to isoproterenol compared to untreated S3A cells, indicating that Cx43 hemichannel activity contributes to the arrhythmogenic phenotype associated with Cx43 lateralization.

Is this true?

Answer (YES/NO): YES